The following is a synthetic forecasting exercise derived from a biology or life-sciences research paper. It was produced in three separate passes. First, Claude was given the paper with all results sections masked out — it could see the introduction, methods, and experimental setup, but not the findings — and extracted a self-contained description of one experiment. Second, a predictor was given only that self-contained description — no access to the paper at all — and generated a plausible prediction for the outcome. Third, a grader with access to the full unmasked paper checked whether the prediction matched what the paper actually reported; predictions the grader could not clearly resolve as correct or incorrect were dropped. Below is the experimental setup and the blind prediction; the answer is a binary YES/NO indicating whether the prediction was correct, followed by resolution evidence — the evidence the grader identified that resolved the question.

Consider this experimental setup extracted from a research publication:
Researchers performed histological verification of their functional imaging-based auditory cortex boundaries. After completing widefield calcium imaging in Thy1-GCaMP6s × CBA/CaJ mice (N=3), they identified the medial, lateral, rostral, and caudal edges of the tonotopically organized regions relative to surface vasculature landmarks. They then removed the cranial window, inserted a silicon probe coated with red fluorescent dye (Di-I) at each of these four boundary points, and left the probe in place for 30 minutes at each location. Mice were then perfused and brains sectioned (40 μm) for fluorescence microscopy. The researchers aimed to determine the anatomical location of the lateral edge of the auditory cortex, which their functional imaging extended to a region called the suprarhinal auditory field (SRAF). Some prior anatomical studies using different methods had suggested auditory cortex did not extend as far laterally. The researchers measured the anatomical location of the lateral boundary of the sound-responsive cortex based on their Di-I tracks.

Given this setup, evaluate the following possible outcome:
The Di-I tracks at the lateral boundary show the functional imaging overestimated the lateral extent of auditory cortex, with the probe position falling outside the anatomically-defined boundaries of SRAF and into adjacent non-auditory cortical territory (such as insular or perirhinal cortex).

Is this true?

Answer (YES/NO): NO